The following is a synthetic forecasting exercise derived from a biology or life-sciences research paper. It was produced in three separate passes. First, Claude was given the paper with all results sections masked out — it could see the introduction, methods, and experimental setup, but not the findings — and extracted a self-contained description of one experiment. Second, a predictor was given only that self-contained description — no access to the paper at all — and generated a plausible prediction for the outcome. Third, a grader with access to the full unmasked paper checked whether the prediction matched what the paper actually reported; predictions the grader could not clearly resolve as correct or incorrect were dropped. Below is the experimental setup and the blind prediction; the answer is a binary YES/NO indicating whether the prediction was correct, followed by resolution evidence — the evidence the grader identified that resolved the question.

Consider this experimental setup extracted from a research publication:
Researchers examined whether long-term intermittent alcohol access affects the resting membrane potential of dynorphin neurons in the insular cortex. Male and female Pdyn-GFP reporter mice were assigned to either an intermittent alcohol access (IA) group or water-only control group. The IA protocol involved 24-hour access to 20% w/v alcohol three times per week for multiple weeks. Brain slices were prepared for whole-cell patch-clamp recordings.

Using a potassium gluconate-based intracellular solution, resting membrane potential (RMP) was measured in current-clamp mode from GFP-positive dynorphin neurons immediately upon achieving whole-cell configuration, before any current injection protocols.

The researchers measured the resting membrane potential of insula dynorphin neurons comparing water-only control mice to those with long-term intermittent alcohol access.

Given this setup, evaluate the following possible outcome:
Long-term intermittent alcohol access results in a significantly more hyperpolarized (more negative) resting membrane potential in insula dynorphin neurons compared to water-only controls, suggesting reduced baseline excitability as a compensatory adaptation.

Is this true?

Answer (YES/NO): NO